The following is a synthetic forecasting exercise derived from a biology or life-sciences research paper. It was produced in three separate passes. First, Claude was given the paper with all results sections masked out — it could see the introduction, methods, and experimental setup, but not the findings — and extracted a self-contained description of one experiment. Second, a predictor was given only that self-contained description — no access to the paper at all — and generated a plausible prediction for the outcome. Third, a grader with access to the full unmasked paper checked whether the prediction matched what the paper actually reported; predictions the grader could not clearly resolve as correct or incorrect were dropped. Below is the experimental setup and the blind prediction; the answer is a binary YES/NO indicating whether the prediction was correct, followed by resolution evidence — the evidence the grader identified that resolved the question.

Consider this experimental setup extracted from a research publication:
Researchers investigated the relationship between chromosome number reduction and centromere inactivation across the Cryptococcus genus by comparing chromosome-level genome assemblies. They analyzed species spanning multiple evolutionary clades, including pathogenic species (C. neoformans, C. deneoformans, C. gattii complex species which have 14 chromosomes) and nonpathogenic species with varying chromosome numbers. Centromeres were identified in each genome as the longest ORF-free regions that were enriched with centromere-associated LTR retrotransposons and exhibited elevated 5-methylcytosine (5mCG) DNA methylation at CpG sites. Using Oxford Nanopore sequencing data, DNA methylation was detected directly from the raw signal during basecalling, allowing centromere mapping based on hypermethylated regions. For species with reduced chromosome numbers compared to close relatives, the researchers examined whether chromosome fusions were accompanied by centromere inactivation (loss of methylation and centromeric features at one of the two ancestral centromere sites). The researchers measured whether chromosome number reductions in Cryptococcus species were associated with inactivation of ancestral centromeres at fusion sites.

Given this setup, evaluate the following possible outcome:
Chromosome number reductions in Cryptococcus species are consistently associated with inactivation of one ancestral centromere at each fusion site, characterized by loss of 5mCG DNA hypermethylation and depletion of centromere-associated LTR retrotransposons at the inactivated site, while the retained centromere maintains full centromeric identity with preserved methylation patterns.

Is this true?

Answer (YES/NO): NO